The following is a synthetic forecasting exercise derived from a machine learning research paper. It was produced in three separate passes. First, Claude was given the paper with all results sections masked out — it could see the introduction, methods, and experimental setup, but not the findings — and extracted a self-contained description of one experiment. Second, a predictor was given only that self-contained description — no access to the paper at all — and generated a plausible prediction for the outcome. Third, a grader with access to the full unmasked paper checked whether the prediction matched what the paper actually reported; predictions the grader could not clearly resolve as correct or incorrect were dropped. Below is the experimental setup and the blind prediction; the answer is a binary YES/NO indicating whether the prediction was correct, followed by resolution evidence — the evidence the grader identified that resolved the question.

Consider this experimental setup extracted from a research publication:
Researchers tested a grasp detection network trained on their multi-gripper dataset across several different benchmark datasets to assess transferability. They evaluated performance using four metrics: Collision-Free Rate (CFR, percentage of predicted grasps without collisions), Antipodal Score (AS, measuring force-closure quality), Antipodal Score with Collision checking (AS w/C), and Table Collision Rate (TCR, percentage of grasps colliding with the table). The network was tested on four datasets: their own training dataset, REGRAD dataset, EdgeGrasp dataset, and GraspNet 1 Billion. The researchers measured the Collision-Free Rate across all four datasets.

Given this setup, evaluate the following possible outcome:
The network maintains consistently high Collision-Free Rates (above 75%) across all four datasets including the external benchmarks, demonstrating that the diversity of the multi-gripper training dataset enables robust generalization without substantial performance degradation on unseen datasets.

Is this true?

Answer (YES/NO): YES